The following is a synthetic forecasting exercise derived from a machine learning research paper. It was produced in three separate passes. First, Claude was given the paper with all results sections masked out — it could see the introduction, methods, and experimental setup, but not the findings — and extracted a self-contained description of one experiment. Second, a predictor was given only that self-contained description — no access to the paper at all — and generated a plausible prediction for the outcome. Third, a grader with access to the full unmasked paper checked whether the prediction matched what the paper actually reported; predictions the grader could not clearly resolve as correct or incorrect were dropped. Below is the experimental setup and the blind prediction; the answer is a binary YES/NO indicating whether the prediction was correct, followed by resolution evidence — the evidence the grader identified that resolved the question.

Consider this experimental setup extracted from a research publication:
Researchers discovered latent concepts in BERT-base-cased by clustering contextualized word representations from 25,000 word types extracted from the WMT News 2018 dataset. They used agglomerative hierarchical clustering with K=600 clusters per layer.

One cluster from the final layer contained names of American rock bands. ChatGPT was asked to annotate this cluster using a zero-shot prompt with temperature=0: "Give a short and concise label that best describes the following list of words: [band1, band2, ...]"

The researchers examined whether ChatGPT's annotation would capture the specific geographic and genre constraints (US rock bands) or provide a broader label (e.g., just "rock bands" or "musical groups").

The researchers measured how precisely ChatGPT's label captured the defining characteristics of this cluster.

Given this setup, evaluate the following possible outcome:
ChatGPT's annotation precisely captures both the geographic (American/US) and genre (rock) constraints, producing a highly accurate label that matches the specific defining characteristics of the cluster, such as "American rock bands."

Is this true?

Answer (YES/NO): NO